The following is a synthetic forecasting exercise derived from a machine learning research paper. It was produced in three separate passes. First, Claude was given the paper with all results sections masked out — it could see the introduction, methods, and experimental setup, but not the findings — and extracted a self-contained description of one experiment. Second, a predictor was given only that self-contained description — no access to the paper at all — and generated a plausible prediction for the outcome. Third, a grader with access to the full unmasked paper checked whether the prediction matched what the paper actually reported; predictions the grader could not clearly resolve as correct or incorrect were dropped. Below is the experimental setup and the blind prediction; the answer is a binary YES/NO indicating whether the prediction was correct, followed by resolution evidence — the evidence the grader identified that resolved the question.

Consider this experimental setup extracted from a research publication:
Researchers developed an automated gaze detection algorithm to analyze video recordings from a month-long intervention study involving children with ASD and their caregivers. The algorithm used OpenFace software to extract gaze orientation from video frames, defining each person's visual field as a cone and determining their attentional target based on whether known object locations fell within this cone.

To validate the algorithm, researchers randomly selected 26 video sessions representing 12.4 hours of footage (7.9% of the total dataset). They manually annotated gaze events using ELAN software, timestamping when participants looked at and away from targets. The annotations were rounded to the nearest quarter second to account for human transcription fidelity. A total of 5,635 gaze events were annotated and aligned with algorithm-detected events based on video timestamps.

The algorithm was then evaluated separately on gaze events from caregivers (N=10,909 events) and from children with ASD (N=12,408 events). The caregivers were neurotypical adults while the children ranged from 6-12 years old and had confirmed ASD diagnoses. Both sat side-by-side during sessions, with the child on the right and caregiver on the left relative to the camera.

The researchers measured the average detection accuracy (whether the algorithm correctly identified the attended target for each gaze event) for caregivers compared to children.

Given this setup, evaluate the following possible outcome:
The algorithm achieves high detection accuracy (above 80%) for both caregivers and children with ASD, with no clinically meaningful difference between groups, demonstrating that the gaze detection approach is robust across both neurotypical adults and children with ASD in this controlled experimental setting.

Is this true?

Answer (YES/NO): NO